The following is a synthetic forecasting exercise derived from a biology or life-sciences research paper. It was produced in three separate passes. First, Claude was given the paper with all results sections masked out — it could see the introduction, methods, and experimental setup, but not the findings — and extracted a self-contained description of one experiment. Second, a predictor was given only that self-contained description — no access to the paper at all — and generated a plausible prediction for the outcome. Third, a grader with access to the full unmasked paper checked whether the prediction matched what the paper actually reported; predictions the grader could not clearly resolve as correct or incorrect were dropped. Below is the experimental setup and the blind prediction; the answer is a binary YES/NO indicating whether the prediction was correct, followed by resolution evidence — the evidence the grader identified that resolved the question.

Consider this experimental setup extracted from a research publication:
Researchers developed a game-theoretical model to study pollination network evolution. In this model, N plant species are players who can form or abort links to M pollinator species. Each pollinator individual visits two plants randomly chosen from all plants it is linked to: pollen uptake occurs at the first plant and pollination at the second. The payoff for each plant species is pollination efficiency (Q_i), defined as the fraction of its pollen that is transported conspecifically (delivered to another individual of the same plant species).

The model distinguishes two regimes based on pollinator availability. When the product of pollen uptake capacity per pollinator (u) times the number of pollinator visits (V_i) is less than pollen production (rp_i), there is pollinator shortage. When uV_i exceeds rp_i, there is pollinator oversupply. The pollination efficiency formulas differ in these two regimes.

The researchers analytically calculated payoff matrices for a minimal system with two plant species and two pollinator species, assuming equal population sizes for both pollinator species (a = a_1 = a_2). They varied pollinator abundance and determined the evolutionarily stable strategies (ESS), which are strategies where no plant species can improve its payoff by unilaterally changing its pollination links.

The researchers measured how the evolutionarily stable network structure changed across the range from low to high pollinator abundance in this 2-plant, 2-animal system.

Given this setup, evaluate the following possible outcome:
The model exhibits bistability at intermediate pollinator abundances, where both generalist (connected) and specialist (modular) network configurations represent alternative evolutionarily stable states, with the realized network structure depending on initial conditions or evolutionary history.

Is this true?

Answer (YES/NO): YES